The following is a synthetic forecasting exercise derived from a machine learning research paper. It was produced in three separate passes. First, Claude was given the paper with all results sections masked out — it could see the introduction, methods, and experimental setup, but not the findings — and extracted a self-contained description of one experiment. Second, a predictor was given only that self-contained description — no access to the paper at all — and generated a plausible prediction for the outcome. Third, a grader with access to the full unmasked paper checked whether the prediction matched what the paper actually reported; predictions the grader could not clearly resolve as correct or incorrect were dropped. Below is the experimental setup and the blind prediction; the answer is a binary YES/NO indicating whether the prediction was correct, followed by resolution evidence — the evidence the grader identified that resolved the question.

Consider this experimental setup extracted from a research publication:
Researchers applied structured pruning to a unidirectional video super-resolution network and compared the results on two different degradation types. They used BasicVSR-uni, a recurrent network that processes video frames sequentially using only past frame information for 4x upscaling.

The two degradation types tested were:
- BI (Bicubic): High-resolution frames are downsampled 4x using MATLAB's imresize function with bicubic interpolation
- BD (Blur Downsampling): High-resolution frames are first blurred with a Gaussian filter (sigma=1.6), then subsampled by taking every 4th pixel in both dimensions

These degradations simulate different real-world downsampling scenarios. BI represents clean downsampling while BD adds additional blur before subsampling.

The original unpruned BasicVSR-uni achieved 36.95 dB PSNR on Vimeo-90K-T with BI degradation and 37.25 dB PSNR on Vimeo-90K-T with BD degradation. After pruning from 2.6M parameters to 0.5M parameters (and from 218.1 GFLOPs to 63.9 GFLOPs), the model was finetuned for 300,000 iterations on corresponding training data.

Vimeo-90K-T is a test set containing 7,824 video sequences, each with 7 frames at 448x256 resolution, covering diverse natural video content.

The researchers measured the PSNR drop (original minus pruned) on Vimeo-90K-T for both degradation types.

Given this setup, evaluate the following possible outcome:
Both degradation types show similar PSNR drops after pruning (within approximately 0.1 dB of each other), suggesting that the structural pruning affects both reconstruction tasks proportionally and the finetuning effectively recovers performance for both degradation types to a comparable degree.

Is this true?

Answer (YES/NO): YES